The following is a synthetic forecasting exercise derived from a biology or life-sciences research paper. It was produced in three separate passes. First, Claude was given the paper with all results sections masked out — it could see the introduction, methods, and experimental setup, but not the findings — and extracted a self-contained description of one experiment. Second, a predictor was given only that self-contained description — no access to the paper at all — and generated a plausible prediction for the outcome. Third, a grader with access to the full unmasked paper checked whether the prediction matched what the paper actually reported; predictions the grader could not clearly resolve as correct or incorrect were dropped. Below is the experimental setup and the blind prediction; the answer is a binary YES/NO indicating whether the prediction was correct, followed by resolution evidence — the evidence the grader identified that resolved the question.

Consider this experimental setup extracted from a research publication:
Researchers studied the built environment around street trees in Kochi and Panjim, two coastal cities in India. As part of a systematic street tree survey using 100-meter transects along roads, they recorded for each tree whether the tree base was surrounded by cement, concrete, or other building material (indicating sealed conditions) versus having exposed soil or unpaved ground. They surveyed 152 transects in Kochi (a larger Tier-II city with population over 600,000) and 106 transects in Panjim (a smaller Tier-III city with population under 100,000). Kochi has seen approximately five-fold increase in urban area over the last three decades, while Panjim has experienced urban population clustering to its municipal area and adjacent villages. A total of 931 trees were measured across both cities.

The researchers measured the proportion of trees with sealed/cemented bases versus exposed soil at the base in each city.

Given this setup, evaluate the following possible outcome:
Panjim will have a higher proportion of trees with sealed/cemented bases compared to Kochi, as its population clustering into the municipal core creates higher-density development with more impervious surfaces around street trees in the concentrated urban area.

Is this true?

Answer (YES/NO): YES